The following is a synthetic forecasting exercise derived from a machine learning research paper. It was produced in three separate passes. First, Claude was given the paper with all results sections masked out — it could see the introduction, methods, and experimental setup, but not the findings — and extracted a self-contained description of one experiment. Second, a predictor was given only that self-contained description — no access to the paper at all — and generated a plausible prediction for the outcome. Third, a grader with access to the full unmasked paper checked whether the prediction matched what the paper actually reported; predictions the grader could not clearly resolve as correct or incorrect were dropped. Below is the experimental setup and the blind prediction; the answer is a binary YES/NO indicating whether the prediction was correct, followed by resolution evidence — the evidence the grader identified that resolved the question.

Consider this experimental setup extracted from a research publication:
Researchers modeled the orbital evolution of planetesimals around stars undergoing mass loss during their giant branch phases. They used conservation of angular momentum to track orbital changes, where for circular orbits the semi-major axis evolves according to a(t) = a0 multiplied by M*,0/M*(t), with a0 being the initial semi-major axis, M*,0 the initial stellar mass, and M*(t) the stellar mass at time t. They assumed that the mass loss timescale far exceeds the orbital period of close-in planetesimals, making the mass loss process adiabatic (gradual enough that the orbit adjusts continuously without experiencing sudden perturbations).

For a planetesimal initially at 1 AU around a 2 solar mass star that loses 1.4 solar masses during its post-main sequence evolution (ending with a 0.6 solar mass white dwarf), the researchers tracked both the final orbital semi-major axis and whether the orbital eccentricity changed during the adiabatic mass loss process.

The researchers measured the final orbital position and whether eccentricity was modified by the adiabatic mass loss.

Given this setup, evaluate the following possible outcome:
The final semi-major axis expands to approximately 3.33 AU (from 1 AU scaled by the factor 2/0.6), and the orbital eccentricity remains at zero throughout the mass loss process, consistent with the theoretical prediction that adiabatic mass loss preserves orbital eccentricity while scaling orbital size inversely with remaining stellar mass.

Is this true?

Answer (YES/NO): YES